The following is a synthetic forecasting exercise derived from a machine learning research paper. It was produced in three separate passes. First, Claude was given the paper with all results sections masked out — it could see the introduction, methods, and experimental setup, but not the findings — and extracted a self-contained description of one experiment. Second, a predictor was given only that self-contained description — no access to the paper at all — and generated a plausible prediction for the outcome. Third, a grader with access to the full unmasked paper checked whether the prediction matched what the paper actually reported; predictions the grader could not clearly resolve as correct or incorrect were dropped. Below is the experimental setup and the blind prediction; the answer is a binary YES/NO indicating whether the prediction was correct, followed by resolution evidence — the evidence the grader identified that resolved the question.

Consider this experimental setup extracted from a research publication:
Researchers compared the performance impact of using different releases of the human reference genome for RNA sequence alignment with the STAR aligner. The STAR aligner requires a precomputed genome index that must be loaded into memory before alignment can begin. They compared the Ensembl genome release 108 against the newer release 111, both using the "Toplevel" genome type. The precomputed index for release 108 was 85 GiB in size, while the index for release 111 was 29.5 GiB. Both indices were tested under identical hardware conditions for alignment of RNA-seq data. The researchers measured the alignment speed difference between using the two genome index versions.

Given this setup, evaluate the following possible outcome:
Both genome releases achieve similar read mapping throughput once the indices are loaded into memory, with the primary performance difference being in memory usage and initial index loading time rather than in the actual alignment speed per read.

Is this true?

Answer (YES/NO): NO